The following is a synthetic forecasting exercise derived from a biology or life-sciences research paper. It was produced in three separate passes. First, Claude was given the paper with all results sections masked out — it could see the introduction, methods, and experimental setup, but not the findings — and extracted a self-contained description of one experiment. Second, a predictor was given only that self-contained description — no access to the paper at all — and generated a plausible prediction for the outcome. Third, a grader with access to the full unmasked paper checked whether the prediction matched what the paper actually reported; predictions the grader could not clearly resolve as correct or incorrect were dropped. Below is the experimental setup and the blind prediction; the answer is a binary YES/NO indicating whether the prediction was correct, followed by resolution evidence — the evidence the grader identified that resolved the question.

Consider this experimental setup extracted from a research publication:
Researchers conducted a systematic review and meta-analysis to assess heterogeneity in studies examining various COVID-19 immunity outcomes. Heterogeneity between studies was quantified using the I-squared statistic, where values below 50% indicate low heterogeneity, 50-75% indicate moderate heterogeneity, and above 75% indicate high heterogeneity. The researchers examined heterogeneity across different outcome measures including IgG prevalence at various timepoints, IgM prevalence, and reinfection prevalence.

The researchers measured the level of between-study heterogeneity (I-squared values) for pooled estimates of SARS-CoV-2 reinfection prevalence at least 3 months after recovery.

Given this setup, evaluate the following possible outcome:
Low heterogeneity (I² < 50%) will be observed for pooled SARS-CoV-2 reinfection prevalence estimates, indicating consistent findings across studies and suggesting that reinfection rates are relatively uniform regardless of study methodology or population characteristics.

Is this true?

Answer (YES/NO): NO